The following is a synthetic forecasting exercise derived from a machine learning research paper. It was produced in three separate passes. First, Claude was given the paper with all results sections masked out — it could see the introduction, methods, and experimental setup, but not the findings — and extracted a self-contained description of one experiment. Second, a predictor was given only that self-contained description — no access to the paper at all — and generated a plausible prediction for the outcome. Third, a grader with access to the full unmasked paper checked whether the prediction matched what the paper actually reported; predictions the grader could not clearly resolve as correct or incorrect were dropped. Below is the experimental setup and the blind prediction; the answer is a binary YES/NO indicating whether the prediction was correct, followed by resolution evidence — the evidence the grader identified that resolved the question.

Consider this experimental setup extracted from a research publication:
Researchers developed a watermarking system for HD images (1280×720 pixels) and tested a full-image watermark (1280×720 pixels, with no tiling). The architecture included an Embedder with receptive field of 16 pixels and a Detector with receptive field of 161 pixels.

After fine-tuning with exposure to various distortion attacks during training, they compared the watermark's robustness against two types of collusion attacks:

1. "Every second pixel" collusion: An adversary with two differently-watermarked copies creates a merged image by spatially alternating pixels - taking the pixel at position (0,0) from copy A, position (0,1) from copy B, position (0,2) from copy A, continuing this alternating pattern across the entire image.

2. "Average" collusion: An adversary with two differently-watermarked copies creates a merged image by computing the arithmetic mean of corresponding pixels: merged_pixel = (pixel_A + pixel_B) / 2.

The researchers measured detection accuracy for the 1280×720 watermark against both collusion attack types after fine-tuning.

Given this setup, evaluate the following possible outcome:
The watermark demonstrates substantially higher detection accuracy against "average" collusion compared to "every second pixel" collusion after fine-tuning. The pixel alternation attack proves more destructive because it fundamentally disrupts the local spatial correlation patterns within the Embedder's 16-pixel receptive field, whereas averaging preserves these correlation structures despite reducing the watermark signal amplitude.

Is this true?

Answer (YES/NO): YES